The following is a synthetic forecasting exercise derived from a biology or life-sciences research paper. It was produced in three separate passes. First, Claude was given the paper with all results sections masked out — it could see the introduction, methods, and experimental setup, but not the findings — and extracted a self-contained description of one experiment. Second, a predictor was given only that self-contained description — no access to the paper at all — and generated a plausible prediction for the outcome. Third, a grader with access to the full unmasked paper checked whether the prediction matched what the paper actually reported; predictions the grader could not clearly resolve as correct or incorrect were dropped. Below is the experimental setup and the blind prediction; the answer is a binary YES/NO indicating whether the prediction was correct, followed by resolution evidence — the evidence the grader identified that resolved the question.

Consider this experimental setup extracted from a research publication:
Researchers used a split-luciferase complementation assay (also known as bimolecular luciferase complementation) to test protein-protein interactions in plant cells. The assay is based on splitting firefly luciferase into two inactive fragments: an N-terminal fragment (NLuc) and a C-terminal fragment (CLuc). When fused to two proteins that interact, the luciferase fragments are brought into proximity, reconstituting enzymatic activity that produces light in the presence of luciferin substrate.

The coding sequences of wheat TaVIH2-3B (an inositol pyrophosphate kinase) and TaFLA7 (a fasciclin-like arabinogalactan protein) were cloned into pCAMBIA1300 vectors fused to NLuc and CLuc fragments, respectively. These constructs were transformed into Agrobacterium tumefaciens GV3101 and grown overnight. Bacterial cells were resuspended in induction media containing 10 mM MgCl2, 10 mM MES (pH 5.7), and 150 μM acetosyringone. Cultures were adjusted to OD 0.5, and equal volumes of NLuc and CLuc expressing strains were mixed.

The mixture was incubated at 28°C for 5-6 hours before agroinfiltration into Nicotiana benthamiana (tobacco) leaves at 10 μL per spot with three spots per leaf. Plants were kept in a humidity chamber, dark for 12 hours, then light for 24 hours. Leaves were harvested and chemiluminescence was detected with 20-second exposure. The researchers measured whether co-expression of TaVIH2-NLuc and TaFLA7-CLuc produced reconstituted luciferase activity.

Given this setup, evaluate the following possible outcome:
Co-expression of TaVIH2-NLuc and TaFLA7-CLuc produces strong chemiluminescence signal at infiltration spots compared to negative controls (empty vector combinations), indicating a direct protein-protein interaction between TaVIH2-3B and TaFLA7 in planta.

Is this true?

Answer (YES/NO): YES